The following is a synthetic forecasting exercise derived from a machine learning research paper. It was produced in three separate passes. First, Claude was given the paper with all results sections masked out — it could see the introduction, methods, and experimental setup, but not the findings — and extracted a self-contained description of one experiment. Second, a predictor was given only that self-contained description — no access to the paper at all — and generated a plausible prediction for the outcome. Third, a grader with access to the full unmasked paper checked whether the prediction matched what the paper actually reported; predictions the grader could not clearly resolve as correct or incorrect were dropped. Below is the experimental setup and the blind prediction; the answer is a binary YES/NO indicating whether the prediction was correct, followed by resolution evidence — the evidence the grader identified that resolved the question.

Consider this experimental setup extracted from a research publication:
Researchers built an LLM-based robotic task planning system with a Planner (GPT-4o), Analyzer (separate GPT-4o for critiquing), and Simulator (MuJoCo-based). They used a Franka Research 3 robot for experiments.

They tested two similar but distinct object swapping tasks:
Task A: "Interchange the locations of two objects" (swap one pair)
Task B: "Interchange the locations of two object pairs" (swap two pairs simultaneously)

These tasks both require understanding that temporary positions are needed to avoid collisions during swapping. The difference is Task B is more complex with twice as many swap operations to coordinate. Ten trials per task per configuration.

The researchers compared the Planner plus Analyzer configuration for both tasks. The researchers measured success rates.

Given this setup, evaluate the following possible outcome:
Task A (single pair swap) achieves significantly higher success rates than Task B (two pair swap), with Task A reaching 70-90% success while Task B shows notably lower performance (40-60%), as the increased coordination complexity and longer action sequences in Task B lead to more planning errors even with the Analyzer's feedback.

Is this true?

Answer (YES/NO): NO